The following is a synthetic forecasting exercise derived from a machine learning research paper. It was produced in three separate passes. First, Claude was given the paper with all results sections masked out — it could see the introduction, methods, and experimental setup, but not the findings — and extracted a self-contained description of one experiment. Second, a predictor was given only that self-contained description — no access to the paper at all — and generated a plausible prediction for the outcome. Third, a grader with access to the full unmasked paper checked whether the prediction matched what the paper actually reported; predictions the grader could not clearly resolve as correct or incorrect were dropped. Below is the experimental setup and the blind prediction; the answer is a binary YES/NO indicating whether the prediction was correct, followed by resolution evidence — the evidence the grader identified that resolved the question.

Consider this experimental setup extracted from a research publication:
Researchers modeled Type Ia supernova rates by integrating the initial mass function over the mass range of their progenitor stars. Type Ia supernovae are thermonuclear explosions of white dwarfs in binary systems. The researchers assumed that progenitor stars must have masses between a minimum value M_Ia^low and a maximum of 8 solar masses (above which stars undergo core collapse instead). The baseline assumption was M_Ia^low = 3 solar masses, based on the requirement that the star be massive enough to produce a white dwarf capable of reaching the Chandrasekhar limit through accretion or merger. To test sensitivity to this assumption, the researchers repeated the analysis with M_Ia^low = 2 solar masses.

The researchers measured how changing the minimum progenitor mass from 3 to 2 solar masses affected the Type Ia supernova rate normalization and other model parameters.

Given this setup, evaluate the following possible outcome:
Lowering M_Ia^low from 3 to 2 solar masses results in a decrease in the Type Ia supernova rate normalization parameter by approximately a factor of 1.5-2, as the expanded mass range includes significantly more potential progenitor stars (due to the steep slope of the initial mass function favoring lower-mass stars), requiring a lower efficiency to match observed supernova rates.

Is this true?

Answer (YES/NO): NO